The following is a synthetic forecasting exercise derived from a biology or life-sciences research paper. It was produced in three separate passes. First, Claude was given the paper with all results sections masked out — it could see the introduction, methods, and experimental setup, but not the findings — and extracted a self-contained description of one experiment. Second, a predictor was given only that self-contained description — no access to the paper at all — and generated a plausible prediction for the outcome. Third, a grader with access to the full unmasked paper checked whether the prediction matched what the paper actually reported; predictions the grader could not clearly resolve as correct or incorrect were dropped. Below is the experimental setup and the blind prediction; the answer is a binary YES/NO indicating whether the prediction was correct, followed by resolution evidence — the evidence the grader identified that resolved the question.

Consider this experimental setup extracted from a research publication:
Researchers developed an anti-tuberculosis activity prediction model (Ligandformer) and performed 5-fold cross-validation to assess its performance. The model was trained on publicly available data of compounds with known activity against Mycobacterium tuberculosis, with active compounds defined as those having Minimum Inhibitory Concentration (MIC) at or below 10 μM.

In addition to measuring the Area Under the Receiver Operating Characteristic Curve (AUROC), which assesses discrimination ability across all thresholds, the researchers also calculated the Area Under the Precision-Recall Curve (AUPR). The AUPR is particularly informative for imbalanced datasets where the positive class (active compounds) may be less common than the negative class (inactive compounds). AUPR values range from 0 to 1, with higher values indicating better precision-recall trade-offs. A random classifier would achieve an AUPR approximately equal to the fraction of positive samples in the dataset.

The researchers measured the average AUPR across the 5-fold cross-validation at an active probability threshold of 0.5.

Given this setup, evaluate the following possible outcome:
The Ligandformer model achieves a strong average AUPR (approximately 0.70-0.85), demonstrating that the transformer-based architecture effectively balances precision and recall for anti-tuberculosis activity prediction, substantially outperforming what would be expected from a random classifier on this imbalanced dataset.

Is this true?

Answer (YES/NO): YES